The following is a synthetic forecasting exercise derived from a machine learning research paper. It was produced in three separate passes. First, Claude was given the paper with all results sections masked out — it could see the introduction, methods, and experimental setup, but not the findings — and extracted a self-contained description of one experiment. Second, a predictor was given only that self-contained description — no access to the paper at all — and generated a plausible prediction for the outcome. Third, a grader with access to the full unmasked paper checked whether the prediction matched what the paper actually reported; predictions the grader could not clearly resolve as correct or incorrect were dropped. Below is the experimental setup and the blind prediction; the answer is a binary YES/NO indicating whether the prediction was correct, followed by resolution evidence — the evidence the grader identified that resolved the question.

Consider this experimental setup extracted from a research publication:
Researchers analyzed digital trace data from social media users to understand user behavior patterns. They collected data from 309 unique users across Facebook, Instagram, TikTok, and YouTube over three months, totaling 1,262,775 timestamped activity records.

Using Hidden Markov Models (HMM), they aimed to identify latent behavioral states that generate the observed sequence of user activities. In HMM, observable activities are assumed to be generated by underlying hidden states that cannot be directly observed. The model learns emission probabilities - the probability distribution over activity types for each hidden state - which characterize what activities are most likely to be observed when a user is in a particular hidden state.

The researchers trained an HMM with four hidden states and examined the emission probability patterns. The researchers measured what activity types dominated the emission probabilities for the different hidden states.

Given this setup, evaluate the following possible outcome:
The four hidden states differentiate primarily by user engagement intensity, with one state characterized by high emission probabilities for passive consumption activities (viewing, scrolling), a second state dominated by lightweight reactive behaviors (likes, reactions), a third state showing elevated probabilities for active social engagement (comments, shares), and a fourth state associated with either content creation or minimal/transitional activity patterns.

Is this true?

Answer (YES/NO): NO